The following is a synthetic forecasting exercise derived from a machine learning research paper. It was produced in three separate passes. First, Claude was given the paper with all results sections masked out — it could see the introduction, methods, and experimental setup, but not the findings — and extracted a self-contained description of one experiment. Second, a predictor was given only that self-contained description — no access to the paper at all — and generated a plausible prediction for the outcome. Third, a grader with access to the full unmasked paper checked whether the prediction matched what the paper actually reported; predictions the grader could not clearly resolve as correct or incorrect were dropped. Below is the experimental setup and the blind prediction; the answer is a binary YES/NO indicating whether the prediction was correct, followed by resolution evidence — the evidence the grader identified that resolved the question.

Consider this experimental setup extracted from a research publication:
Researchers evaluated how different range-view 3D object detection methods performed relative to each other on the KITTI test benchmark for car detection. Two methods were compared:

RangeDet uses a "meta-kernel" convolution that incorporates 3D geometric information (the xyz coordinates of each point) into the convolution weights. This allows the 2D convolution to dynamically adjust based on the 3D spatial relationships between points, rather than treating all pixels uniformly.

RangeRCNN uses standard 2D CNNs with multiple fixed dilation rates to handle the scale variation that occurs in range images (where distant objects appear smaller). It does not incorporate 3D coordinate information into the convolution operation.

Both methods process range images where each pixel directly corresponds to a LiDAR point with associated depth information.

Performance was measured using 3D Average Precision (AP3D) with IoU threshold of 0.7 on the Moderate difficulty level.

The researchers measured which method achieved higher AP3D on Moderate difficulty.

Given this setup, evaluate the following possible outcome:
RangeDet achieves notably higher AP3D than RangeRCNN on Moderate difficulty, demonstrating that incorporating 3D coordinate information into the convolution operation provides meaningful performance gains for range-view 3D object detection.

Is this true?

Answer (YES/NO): NO